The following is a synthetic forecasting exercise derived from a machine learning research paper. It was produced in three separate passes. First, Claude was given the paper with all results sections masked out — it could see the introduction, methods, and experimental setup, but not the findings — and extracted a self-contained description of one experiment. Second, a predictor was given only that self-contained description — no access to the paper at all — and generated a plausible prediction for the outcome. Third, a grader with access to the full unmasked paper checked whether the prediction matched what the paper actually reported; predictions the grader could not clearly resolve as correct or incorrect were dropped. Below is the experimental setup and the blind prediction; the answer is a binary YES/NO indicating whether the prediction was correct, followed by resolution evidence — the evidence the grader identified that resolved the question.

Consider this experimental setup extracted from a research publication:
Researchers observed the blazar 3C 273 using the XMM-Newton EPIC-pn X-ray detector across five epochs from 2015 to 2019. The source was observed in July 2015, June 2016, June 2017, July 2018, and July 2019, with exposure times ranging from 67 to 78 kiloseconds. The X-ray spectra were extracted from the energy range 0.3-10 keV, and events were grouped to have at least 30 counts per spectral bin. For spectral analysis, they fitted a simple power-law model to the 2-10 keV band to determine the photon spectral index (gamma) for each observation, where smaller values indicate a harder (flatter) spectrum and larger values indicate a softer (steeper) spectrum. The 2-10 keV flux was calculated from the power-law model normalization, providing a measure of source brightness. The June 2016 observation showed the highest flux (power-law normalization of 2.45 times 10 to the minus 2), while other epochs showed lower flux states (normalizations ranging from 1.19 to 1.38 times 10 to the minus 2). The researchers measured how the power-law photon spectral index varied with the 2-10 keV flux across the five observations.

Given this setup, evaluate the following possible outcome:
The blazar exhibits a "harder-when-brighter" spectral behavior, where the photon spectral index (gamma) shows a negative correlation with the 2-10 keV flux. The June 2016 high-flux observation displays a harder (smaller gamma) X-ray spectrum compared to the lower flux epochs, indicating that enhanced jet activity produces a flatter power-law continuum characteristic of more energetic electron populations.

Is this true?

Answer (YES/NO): YES